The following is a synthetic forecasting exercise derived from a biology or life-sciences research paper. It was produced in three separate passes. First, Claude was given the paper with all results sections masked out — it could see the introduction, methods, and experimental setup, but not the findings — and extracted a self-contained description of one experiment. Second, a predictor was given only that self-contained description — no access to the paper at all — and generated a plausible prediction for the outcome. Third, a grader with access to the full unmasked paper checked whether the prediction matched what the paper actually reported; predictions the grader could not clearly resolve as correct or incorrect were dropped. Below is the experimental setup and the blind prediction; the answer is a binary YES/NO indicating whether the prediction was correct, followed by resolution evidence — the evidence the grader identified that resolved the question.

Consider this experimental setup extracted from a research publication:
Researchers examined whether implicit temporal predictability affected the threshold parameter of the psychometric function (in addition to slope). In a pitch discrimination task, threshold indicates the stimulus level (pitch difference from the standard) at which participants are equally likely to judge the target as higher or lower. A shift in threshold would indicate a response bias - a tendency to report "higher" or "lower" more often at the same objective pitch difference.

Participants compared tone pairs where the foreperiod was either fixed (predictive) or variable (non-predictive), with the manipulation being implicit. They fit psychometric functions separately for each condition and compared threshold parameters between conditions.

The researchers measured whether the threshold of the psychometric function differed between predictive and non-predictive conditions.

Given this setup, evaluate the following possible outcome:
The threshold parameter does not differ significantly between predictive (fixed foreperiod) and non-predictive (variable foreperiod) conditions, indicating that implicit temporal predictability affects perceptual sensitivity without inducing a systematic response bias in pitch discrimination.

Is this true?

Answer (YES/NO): YES